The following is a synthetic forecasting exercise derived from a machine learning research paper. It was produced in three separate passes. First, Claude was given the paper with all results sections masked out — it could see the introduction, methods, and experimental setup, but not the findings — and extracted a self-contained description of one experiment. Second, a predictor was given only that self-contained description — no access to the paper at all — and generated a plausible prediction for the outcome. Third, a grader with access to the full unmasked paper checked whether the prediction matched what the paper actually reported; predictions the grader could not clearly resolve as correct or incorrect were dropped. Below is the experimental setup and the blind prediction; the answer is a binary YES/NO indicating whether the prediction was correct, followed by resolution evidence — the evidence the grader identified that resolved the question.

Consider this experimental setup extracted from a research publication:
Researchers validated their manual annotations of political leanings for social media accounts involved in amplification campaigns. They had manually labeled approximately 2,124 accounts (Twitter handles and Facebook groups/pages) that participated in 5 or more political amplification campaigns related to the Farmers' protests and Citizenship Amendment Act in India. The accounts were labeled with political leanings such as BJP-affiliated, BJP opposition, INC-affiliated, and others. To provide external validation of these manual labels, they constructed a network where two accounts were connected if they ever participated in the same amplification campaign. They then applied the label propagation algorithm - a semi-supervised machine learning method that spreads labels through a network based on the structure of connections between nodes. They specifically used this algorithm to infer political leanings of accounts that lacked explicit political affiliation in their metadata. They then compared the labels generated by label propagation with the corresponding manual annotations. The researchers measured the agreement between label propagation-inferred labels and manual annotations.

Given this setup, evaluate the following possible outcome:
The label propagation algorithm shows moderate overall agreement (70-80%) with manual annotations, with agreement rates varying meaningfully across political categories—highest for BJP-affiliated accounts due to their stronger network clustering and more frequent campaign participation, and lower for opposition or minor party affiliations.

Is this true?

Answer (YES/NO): NO